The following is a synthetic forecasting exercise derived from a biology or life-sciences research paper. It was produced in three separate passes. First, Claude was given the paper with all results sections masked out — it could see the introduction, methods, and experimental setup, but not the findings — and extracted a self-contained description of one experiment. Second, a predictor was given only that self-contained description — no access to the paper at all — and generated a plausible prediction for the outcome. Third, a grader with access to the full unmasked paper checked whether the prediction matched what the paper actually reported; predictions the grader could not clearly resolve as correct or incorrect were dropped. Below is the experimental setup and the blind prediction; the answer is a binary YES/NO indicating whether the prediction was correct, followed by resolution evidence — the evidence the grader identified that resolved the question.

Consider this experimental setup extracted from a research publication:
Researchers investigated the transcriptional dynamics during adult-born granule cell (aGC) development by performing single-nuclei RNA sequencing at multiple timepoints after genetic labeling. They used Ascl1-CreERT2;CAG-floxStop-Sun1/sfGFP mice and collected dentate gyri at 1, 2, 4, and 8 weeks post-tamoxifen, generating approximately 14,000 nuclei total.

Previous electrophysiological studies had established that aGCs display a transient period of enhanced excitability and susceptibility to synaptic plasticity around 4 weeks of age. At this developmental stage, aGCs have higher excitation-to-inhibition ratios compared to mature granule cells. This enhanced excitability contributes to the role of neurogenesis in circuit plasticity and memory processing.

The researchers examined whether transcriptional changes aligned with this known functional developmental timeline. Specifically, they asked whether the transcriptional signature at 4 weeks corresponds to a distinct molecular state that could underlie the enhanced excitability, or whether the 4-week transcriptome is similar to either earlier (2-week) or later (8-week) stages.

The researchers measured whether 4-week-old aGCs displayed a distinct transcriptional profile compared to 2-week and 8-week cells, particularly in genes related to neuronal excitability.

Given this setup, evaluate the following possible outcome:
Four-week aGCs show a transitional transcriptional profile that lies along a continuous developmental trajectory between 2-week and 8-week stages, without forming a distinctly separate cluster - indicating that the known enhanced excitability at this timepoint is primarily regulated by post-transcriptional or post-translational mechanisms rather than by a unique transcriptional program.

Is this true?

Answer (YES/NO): NO